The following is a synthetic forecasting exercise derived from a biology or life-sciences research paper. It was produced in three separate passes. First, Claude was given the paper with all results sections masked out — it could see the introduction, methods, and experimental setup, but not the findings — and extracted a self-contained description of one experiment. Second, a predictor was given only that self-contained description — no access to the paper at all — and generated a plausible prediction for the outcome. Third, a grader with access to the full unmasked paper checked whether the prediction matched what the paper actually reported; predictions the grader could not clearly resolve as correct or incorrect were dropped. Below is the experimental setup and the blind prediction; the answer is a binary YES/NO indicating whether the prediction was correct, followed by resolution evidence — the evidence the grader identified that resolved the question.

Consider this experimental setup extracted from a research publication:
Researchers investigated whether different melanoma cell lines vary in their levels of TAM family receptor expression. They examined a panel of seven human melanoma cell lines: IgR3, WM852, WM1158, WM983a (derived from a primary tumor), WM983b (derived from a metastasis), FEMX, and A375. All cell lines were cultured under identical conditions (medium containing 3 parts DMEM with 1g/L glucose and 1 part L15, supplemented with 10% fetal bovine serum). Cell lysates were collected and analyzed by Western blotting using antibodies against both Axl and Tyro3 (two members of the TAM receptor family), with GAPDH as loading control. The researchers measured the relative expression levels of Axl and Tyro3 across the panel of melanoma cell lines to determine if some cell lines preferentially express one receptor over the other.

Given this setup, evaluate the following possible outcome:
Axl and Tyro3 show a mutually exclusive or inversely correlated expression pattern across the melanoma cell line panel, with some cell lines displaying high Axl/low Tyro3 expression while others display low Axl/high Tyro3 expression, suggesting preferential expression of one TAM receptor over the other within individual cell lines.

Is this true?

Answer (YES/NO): NO